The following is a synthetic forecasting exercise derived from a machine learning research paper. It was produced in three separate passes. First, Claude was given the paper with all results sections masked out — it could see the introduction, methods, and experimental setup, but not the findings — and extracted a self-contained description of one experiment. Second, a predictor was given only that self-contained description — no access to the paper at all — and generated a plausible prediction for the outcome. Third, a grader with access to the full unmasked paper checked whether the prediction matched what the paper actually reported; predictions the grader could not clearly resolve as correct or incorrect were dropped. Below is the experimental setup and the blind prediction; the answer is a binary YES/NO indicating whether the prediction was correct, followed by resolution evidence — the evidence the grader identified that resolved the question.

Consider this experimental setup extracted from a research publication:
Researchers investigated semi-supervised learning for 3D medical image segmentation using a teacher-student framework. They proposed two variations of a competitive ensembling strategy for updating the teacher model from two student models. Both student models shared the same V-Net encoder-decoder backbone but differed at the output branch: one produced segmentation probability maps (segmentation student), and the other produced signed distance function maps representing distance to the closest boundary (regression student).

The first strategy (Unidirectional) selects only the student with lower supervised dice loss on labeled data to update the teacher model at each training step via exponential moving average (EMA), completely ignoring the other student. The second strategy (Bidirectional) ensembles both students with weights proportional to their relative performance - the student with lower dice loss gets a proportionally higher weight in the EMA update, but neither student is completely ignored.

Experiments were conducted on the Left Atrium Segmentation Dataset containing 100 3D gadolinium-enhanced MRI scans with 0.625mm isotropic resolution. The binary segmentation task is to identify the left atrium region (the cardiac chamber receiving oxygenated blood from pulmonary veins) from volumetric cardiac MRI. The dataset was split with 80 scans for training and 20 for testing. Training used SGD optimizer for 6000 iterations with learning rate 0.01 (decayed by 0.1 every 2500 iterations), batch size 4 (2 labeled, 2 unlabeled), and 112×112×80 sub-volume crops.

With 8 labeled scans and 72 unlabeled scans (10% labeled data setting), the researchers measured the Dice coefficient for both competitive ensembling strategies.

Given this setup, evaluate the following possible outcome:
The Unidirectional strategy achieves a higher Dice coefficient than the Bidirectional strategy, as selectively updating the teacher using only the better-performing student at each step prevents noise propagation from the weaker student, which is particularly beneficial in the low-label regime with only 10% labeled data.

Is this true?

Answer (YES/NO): NO